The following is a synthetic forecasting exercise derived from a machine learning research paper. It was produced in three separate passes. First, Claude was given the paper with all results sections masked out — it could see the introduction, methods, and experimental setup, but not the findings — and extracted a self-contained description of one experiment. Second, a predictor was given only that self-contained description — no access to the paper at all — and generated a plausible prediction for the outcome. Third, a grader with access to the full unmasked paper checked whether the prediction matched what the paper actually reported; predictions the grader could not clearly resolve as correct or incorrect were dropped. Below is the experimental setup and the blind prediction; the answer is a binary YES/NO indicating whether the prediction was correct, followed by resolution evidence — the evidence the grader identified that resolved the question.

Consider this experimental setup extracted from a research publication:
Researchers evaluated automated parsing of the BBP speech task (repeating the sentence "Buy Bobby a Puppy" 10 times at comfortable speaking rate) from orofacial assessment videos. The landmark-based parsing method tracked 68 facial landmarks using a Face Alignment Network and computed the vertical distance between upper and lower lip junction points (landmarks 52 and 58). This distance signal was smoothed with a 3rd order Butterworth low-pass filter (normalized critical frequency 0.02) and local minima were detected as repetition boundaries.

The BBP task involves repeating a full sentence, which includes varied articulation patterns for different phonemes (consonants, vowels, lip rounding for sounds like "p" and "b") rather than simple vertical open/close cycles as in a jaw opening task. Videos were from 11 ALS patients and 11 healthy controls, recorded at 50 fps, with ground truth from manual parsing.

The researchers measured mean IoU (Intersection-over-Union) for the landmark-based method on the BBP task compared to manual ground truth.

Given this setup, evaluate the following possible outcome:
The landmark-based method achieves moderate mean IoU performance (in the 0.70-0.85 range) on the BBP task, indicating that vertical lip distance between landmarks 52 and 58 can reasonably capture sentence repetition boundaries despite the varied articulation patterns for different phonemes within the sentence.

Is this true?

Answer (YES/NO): NO